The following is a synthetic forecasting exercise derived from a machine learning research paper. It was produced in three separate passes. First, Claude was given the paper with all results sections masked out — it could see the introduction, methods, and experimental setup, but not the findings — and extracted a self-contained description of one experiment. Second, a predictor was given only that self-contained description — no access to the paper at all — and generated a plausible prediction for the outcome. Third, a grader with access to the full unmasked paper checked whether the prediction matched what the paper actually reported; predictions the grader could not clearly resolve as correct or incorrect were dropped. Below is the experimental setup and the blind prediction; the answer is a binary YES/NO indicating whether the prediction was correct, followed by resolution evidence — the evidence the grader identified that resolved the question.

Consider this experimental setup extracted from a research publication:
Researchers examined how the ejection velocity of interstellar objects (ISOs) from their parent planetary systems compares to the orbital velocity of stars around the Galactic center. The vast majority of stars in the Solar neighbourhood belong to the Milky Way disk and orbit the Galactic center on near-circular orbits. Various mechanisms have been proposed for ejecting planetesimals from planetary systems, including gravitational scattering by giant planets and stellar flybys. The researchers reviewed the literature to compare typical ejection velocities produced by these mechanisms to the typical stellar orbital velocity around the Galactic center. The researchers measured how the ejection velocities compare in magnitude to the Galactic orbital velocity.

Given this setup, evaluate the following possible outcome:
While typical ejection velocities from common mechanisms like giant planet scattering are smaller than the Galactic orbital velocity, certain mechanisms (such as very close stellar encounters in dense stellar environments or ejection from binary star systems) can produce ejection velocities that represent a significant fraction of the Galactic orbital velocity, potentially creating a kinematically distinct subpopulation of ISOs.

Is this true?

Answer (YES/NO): NO